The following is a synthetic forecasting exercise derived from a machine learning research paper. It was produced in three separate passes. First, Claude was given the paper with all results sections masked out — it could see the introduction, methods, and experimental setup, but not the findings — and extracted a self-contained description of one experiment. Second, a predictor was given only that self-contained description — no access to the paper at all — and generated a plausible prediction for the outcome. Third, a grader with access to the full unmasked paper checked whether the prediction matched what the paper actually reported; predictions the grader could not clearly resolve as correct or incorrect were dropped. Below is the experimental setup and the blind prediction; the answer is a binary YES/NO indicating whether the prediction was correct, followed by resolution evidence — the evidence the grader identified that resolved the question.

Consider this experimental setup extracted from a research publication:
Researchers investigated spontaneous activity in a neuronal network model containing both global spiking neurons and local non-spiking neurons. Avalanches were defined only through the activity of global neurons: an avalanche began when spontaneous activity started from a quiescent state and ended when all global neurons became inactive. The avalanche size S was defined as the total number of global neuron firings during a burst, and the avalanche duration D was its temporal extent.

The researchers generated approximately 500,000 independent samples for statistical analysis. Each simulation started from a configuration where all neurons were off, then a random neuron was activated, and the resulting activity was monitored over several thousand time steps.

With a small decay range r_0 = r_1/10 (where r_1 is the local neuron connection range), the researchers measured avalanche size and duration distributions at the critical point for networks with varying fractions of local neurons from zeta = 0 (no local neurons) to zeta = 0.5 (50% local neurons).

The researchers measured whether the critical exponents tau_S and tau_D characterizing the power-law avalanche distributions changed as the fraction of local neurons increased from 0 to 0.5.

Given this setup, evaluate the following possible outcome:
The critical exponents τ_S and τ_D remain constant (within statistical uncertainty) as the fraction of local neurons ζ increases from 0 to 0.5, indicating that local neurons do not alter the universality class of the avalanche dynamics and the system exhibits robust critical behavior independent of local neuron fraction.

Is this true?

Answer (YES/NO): YES